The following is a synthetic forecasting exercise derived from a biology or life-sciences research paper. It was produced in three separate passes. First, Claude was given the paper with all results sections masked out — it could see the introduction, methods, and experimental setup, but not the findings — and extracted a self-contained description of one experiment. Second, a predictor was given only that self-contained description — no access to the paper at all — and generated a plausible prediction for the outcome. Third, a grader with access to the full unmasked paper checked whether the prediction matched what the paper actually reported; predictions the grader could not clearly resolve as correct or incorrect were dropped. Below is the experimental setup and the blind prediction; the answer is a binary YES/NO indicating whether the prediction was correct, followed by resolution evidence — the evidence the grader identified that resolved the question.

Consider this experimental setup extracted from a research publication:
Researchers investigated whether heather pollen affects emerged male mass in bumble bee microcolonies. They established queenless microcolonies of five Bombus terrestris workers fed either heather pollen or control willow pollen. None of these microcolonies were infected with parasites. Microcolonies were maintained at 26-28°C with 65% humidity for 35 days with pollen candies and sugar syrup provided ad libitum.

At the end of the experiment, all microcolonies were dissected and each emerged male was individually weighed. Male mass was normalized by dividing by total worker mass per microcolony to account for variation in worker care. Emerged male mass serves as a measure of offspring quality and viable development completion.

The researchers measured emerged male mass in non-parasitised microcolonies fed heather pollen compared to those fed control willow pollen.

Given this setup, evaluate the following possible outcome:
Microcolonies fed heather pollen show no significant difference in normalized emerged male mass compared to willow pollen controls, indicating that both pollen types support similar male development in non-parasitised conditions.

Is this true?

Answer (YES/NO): NO